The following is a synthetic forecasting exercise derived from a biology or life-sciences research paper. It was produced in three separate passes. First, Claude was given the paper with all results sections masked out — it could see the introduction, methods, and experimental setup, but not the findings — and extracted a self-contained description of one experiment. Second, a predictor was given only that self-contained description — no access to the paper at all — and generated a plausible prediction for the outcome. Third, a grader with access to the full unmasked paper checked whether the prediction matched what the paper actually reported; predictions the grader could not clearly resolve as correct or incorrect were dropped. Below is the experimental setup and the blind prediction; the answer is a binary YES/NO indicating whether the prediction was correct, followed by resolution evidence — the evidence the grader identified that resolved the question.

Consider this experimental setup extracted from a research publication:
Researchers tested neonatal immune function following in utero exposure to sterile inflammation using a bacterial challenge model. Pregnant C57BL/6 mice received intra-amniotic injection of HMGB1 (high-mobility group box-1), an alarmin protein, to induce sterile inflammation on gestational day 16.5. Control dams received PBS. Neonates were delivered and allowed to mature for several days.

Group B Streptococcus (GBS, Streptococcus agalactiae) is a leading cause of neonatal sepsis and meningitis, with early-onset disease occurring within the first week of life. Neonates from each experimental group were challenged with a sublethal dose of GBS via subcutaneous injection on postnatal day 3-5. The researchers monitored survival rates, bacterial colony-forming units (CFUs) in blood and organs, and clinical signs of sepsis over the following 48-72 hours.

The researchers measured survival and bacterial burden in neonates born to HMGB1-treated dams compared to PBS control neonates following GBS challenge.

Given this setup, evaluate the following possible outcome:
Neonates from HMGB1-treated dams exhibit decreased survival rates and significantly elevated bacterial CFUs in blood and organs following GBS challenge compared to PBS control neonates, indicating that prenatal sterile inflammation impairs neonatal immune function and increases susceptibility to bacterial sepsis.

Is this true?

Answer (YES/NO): NO